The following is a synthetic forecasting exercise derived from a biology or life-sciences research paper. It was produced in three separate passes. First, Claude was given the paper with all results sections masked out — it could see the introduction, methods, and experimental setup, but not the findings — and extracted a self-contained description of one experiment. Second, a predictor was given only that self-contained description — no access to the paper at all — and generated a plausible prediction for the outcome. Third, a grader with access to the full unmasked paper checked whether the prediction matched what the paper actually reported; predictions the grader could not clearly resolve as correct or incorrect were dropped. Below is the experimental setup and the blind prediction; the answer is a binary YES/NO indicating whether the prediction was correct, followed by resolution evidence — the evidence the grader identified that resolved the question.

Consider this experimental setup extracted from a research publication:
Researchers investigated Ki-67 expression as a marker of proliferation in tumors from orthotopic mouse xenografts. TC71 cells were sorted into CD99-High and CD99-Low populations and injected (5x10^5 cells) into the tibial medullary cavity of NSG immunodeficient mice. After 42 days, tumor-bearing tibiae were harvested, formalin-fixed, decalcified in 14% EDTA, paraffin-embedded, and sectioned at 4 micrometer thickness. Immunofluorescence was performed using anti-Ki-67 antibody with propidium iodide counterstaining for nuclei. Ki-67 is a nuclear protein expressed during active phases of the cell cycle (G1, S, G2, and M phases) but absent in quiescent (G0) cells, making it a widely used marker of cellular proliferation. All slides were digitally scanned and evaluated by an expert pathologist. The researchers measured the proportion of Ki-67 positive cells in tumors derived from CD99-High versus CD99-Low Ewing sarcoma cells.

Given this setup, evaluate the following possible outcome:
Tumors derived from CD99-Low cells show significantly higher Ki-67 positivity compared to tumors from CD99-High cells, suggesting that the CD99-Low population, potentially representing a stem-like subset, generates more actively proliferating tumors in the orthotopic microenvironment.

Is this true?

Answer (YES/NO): NO